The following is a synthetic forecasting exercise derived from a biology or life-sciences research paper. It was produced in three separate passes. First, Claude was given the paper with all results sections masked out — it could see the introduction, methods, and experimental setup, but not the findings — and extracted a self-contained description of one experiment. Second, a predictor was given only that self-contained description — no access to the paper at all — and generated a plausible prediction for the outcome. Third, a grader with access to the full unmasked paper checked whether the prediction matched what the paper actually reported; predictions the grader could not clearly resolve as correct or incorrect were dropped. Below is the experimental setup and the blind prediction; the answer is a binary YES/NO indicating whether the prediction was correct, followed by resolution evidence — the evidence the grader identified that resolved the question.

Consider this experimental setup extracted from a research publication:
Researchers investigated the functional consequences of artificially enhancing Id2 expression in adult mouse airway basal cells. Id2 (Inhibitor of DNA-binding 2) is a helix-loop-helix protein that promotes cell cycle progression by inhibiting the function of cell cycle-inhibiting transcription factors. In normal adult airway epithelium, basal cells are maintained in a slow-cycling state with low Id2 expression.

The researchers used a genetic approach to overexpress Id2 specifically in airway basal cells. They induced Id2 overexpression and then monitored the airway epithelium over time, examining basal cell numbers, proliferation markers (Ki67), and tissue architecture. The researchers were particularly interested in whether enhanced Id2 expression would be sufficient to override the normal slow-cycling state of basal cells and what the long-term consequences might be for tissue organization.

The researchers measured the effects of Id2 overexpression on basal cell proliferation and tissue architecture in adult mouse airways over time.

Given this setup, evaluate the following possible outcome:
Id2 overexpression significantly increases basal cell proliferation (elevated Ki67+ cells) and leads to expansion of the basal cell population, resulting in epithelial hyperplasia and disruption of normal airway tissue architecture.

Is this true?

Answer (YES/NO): YES